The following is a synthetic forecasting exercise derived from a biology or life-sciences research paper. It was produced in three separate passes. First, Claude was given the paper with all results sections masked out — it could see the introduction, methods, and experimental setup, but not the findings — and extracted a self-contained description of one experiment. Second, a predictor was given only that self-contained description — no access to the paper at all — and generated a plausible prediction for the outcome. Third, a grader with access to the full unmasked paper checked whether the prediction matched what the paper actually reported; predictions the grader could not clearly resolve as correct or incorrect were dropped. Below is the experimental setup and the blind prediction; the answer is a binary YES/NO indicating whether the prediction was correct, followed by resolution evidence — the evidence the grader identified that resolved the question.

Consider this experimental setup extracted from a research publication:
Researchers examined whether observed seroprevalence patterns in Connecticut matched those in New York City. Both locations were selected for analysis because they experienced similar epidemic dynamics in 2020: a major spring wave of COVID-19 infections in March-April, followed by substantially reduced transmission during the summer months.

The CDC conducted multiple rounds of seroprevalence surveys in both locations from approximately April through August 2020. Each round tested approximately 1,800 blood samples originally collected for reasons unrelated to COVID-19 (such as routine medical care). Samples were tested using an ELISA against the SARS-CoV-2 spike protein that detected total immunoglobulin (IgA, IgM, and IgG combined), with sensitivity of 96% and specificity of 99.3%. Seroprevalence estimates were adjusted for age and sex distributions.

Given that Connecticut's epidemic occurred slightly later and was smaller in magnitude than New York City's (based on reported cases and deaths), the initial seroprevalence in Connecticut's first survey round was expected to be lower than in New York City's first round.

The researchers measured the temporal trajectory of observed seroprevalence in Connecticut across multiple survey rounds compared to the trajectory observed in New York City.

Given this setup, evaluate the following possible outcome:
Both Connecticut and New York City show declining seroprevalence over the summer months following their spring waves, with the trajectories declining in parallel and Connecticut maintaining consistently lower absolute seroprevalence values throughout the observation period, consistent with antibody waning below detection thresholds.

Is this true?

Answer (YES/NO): YES